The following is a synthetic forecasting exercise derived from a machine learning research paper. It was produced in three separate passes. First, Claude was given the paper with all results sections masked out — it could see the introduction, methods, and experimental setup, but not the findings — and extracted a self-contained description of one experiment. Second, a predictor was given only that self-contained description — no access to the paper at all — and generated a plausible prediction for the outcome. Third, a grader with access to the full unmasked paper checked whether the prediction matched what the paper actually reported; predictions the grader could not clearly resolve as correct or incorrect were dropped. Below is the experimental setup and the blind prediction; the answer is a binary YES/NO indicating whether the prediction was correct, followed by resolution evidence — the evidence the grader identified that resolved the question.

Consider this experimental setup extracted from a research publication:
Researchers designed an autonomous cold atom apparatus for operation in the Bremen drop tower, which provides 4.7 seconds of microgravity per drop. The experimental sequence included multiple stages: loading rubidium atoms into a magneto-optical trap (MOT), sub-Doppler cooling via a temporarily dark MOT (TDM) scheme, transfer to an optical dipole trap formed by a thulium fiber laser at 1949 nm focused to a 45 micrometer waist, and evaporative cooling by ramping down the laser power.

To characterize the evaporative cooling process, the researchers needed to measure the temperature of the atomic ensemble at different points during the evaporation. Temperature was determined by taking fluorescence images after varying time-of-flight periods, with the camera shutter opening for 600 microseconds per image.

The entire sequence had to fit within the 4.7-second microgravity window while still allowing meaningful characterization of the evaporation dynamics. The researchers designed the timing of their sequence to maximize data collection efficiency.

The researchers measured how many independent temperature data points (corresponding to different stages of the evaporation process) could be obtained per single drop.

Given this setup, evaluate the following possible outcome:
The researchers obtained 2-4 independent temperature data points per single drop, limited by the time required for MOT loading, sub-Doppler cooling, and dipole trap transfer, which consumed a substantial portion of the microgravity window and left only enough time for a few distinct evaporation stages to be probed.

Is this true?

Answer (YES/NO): YES